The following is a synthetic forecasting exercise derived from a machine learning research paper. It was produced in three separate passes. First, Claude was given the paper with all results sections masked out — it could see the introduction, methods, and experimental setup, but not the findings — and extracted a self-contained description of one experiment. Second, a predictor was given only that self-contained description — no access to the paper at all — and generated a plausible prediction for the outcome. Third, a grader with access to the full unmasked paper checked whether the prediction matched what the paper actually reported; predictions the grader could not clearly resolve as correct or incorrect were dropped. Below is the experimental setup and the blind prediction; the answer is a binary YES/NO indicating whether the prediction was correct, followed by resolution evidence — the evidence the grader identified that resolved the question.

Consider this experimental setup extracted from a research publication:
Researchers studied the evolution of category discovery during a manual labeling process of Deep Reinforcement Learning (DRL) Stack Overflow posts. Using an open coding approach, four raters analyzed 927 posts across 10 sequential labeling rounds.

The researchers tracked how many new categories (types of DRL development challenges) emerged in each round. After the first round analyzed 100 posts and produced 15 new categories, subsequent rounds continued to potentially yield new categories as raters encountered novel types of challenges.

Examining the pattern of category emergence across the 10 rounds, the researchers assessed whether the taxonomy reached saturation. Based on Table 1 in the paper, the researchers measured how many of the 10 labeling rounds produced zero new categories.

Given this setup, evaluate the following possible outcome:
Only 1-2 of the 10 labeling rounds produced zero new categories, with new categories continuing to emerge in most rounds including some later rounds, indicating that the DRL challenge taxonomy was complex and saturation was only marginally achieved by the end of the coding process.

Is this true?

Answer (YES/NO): NO